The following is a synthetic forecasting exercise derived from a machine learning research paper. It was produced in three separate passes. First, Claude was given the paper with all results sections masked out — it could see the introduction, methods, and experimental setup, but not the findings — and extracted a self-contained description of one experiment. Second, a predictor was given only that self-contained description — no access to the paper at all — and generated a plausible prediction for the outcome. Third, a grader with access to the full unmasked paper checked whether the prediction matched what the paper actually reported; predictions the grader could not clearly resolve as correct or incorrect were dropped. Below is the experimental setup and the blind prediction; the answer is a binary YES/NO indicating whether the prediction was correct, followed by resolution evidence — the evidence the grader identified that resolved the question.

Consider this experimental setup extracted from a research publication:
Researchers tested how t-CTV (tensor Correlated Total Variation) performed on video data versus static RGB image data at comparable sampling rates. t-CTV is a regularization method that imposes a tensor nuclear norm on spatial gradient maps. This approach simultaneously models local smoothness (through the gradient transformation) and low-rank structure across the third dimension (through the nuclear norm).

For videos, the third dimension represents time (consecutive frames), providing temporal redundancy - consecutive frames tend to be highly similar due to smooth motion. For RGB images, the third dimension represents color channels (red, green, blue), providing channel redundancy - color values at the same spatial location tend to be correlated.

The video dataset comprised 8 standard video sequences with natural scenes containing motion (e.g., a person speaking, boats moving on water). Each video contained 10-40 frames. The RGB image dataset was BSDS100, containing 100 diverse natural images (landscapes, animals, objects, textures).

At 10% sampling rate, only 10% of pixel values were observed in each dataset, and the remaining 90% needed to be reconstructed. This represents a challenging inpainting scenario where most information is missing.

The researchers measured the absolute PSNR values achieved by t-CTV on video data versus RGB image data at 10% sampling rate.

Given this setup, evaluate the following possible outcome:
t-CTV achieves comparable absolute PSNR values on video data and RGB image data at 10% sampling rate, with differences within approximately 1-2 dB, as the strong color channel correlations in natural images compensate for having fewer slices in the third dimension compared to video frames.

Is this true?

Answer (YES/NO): NO